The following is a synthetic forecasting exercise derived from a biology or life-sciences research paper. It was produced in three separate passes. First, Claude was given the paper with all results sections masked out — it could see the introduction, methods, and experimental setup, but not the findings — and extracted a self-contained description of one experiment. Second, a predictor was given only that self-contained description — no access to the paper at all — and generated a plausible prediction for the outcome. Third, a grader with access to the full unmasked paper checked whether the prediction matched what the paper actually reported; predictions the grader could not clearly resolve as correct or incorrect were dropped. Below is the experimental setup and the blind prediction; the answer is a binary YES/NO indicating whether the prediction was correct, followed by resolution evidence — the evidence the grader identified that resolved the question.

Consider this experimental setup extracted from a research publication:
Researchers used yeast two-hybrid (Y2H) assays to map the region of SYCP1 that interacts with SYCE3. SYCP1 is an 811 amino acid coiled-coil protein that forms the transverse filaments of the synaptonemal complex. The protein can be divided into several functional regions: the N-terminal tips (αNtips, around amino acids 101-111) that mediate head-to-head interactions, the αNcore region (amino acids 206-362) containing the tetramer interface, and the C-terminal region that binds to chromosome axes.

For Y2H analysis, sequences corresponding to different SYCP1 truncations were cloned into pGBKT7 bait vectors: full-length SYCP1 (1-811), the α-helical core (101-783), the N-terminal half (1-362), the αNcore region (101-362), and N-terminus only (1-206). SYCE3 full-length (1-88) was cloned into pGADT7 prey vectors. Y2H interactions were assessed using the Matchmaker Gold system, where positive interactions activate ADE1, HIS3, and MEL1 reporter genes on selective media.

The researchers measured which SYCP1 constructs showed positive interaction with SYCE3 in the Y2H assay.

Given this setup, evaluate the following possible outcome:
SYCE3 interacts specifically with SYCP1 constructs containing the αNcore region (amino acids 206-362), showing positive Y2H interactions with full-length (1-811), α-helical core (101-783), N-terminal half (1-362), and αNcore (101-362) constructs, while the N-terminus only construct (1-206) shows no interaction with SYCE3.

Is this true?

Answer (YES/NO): YES